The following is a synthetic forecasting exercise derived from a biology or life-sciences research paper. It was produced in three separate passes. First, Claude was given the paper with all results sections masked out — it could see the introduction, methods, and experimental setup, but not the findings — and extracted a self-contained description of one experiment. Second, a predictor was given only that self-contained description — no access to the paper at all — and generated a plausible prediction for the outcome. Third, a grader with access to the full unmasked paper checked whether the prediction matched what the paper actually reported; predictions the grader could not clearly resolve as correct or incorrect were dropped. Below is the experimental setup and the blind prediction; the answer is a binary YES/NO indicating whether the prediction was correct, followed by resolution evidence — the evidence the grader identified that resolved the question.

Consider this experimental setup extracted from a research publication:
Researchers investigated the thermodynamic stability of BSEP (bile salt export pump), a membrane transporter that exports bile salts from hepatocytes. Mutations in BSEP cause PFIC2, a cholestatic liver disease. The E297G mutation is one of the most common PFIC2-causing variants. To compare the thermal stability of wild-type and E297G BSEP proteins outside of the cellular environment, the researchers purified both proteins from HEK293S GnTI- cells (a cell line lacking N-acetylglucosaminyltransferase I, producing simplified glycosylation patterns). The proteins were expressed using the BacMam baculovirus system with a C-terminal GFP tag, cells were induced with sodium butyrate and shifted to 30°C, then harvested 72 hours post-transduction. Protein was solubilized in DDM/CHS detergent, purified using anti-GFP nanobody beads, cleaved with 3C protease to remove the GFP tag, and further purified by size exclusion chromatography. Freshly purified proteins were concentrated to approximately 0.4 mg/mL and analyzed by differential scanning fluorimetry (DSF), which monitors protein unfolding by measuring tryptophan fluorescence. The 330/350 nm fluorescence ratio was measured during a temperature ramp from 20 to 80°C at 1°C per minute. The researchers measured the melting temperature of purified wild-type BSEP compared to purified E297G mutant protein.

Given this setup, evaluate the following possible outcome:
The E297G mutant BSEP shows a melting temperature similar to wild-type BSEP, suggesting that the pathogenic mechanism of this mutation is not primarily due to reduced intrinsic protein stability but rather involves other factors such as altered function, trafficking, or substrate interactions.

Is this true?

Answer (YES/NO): NO